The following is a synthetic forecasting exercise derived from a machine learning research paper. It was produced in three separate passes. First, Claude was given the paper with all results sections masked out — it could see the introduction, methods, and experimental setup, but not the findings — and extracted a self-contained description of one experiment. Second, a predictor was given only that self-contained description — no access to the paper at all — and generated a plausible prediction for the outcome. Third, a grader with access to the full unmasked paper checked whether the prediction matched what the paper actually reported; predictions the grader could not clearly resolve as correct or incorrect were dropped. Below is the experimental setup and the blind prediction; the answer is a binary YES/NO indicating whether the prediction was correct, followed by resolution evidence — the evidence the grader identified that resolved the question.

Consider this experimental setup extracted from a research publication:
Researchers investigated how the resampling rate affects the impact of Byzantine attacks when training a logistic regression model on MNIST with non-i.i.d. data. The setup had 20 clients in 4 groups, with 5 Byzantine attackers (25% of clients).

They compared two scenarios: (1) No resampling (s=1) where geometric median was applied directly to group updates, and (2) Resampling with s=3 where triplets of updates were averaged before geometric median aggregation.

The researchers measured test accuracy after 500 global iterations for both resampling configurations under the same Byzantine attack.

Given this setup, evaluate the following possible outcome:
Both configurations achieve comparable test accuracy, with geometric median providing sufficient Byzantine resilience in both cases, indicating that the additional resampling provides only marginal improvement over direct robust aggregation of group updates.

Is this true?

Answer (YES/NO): NO